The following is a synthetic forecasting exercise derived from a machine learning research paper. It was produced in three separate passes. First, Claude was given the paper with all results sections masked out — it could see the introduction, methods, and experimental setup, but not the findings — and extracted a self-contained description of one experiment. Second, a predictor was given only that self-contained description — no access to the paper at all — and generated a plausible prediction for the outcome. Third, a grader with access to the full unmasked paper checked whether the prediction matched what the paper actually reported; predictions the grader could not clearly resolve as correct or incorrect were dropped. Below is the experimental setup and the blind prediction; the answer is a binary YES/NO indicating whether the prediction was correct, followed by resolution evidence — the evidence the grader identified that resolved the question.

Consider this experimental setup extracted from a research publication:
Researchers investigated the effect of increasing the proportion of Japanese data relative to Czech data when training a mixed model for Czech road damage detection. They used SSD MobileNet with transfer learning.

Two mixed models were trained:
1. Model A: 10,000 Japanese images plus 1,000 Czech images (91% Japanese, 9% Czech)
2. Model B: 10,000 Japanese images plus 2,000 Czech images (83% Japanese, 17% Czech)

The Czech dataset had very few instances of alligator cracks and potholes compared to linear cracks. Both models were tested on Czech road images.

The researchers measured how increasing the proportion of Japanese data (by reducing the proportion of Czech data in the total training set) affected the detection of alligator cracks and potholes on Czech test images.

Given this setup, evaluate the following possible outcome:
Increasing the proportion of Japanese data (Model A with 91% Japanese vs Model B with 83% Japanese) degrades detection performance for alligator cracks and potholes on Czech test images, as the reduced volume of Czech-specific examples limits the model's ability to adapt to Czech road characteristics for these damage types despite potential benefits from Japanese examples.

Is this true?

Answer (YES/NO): YES